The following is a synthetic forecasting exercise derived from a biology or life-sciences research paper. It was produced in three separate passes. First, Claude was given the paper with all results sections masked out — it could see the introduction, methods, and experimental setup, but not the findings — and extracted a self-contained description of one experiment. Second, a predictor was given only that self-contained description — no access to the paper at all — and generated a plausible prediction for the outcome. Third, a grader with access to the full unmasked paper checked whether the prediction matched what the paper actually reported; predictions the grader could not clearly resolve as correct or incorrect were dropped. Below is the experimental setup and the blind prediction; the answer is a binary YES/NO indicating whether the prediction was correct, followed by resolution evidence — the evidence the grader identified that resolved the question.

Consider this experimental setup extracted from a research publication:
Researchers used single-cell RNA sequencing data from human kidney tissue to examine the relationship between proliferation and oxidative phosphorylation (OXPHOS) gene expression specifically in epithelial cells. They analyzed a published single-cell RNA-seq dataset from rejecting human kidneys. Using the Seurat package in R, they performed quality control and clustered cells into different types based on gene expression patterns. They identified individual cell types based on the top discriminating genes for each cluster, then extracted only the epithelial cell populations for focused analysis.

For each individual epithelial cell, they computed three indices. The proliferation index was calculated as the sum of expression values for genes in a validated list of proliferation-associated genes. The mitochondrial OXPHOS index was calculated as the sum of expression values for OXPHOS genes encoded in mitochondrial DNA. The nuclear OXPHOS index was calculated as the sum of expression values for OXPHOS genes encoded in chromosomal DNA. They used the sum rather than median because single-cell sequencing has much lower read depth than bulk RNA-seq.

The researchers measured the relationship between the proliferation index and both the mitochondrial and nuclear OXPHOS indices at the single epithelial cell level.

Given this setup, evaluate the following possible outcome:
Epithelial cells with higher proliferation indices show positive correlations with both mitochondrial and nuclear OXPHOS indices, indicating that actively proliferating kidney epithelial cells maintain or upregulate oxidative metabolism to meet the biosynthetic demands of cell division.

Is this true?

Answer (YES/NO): NO